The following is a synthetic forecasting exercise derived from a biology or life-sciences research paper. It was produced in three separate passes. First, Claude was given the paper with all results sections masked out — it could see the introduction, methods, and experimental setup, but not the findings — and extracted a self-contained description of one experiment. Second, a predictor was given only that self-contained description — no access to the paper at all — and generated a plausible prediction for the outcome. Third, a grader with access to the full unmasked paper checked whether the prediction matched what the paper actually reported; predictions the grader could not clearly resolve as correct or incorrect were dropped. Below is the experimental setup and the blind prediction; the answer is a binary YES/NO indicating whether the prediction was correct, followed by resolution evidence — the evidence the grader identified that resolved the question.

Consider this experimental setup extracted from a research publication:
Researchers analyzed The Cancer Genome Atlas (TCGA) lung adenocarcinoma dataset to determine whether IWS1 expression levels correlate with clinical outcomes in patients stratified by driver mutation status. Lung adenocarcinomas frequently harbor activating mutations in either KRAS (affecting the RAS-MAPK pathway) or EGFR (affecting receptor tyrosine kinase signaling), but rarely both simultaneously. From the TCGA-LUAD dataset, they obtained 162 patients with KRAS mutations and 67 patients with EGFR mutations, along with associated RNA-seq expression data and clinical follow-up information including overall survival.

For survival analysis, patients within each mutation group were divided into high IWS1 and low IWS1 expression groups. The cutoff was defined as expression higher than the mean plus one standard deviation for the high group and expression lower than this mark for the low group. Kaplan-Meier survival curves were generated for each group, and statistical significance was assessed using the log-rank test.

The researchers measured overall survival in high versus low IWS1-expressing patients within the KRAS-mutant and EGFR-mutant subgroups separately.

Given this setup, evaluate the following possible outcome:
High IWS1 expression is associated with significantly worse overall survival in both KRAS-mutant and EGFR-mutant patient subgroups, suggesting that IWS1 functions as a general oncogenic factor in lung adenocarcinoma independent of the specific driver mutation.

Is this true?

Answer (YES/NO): NO